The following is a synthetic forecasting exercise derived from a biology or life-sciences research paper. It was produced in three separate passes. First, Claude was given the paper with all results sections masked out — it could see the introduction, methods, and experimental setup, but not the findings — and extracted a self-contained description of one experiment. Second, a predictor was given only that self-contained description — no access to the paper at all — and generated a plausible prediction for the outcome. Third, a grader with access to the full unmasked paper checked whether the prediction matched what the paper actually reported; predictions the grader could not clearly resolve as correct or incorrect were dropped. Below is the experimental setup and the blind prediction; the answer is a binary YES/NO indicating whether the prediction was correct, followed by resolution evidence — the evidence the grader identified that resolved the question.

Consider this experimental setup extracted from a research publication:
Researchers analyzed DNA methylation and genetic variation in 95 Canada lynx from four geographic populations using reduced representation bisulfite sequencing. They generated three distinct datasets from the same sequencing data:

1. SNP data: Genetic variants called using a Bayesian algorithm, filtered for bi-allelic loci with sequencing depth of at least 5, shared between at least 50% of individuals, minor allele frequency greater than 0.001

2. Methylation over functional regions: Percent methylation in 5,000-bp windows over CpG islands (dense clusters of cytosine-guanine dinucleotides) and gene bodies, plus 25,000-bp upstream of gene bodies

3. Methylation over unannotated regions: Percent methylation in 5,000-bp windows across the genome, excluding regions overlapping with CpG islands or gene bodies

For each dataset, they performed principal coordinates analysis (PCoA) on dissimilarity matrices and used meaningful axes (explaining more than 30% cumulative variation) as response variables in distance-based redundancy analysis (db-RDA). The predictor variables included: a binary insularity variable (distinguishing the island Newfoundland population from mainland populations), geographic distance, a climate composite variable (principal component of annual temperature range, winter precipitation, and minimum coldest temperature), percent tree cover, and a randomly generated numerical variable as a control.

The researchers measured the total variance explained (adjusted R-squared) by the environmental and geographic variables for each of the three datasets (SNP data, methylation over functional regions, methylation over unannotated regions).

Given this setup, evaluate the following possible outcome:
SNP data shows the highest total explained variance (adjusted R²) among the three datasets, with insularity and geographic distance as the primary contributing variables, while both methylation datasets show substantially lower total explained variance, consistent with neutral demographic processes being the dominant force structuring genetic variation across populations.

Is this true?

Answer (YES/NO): NO